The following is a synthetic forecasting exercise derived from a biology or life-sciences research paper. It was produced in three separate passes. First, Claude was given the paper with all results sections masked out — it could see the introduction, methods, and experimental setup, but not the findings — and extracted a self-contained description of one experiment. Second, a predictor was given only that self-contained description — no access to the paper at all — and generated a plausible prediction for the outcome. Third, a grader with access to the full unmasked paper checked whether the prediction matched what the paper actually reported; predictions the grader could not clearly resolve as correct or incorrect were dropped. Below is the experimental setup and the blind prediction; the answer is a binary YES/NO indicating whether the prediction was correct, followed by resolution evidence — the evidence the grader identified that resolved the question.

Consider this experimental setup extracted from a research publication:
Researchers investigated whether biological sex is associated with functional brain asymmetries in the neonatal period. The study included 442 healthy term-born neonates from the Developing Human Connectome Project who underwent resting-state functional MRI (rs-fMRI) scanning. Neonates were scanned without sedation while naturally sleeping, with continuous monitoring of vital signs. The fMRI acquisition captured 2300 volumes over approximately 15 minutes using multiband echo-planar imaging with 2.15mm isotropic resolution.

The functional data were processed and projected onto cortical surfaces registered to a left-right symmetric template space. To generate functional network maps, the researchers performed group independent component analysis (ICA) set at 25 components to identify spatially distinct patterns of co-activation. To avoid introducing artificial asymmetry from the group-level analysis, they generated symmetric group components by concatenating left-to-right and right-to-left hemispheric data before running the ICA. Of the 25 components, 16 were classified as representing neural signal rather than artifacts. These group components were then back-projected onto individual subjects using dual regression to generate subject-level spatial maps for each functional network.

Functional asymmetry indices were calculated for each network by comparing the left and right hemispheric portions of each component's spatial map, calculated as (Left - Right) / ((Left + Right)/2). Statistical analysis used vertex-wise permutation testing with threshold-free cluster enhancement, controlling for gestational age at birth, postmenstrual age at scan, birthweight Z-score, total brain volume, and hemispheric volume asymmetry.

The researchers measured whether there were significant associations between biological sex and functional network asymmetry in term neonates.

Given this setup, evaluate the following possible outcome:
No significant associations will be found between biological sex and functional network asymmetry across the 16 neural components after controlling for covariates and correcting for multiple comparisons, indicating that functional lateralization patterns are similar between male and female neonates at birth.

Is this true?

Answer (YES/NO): YES